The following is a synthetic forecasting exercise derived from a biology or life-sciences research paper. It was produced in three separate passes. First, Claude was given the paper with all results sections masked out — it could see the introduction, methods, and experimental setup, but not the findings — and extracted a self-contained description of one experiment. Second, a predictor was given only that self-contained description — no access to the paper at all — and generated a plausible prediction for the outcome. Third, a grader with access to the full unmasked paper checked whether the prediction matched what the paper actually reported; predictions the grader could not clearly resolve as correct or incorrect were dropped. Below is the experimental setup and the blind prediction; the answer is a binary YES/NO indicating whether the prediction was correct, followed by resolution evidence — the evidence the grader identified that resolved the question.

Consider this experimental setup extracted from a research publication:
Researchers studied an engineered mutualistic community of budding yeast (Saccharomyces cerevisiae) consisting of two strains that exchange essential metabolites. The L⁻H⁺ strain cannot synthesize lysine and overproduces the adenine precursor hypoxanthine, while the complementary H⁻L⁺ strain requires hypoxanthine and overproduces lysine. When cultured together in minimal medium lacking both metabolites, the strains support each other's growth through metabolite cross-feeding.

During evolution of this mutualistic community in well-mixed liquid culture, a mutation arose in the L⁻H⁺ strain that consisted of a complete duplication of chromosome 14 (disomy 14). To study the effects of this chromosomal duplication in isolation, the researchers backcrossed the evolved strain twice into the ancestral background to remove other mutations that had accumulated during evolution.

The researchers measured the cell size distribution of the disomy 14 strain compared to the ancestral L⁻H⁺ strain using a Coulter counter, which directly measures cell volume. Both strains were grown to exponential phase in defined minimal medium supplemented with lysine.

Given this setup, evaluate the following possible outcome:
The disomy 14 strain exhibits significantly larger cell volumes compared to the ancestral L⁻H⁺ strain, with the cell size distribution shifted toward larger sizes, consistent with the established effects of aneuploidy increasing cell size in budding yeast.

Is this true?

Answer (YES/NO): YES